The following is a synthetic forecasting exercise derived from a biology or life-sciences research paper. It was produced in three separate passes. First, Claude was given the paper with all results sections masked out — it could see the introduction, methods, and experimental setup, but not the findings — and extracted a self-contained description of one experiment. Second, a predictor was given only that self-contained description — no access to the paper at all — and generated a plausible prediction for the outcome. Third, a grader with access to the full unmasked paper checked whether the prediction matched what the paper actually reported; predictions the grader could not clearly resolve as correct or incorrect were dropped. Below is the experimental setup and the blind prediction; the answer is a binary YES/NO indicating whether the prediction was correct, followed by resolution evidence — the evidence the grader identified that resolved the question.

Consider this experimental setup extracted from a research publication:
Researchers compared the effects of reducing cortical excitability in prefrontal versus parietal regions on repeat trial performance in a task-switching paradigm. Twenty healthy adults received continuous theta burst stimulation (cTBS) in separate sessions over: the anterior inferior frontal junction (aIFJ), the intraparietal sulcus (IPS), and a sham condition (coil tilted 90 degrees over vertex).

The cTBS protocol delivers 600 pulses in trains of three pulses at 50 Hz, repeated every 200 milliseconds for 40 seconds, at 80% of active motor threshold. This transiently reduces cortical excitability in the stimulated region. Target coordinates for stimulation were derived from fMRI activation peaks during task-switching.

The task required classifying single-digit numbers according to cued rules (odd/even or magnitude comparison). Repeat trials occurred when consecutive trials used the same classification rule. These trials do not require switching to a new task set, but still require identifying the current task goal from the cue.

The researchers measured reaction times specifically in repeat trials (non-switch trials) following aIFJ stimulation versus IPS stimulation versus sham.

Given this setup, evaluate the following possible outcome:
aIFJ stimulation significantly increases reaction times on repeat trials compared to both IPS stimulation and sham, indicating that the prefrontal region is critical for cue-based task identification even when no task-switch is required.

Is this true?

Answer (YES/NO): NO